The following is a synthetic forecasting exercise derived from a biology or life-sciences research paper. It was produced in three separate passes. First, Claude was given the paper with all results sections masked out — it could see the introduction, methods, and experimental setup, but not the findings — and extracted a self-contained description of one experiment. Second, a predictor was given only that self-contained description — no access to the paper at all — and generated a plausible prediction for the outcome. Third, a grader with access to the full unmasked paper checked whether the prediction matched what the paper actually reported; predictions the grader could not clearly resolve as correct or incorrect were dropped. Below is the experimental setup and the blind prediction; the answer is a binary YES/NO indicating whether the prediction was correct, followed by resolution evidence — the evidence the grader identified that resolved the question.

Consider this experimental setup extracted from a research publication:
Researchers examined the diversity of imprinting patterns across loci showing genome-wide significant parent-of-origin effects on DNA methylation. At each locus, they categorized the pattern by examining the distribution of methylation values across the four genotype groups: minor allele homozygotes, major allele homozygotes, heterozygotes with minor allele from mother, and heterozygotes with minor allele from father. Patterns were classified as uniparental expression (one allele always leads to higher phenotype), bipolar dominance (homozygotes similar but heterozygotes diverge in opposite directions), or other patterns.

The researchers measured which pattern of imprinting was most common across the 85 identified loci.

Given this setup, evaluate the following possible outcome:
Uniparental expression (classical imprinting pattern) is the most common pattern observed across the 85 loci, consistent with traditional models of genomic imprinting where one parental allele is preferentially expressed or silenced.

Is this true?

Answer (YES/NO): YES